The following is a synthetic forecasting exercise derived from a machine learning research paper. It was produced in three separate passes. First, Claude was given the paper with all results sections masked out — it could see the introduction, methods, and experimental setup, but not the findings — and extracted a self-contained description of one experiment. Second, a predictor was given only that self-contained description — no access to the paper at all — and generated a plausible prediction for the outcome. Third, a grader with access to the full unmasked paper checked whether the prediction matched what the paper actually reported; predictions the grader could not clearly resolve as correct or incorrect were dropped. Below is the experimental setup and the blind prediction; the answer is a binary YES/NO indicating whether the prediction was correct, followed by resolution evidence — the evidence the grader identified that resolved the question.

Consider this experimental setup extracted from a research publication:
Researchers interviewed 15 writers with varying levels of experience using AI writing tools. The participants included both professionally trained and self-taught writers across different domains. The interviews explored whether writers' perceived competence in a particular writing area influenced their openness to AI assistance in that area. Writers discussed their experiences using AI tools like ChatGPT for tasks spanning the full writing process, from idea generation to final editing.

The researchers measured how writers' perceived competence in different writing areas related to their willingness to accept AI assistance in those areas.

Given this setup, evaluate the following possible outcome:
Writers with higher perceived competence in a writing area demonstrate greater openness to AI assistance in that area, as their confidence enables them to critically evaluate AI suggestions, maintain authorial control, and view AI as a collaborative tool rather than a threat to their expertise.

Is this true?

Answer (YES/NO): NO